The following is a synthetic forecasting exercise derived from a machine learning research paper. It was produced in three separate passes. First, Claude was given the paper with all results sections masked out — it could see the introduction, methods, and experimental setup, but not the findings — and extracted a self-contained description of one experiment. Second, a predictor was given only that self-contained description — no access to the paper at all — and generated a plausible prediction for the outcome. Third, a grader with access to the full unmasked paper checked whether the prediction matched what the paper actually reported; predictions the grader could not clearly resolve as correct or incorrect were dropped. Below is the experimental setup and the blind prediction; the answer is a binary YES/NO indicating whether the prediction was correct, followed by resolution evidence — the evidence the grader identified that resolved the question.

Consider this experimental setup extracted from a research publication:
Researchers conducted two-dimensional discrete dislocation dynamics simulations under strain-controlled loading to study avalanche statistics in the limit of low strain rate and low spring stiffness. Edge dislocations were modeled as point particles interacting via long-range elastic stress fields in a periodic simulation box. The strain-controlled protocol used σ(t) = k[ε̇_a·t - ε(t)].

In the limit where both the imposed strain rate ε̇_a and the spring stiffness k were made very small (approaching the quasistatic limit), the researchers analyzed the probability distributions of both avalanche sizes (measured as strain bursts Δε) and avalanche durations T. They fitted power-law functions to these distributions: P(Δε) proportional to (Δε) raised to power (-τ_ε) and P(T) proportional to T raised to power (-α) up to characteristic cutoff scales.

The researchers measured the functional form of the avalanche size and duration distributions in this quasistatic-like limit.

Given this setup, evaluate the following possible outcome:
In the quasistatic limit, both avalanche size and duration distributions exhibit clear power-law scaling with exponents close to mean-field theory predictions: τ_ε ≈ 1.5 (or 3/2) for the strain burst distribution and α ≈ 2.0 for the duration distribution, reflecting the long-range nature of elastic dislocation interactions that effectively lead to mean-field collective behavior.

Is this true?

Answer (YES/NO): NO